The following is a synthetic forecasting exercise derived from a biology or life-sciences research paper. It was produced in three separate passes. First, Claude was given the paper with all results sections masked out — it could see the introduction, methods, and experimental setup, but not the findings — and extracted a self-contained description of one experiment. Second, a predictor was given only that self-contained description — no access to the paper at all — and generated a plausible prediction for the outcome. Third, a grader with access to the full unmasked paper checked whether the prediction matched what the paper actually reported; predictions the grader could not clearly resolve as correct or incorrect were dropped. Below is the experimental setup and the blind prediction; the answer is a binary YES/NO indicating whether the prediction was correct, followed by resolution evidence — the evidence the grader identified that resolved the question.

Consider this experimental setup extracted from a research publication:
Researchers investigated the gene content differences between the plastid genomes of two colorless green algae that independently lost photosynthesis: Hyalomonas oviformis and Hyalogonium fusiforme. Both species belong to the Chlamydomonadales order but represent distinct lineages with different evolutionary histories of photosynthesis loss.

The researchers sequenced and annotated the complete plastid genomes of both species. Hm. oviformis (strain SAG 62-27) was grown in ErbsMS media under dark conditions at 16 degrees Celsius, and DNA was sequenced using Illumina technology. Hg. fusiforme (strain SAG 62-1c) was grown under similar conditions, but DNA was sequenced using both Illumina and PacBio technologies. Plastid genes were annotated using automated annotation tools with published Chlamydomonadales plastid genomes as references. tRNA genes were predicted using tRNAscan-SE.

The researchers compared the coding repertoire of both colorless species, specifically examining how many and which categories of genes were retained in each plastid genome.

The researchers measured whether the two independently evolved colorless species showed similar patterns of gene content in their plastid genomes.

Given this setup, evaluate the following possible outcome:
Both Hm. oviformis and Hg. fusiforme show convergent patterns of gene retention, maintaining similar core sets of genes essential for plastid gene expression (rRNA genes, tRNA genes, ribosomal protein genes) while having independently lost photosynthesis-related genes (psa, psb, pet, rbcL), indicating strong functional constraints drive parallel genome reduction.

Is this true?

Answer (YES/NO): NO